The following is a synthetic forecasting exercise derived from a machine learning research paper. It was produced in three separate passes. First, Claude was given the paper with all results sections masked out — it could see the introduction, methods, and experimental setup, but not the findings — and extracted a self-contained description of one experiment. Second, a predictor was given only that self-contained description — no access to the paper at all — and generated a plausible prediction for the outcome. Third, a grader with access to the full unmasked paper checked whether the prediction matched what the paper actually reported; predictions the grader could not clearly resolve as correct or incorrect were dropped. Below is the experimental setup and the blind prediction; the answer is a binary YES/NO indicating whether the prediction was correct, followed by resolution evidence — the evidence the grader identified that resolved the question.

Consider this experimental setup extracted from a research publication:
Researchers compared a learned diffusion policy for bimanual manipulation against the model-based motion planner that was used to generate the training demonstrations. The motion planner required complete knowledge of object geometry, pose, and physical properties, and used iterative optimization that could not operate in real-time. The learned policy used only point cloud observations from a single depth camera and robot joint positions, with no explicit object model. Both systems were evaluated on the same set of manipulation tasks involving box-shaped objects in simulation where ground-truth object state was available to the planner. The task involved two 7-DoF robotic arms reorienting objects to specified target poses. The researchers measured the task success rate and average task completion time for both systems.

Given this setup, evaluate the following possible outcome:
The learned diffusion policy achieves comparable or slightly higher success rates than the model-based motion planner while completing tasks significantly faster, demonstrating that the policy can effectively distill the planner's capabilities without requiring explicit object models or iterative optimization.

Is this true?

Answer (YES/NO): NO